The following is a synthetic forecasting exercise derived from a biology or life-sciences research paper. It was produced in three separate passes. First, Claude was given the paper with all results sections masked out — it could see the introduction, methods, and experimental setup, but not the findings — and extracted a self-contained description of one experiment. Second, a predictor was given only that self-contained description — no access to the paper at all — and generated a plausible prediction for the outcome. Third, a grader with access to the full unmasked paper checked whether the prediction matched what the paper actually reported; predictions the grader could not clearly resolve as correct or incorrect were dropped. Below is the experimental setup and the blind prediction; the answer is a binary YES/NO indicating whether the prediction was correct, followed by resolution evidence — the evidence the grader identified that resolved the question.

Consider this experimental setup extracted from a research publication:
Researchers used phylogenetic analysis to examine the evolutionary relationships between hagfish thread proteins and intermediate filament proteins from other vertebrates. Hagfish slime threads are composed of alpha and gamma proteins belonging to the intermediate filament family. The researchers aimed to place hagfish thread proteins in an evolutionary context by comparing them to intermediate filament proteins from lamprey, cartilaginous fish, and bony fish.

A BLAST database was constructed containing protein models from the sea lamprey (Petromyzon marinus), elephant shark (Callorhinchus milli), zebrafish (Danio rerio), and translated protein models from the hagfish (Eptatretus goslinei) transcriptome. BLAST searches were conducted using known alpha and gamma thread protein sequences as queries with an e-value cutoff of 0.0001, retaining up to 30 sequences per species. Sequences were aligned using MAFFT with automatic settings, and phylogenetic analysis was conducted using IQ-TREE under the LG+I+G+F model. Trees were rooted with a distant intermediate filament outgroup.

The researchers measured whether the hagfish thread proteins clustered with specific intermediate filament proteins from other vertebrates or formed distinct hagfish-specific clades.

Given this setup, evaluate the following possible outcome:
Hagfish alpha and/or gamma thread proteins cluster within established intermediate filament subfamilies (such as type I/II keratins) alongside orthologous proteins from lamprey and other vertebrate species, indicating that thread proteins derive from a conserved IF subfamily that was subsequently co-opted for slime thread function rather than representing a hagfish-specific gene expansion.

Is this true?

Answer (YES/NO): NO